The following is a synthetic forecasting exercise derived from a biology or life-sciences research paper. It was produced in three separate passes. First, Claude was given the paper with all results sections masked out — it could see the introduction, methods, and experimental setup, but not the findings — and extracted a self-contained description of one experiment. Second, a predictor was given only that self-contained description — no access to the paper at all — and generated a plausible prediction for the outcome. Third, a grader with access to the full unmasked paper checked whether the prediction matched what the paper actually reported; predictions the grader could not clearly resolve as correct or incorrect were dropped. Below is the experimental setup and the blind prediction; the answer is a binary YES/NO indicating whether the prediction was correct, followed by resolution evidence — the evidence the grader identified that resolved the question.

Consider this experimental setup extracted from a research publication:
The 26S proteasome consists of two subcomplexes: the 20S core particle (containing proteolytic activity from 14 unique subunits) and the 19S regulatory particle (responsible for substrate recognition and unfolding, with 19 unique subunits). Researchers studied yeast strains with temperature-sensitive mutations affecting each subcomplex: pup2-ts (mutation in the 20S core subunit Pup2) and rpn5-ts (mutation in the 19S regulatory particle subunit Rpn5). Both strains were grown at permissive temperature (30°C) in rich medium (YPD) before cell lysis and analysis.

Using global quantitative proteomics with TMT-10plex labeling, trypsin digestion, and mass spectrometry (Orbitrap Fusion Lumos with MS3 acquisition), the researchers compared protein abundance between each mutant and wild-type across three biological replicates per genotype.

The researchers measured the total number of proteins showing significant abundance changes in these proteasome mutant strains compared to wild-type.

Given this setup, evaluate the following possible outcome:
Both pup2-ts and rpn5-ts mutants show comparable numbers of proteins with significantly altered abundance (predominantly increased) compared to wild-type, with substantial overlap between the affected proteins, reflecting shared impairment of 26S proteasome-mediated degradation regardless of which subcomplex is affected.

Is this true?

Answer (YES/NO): YES